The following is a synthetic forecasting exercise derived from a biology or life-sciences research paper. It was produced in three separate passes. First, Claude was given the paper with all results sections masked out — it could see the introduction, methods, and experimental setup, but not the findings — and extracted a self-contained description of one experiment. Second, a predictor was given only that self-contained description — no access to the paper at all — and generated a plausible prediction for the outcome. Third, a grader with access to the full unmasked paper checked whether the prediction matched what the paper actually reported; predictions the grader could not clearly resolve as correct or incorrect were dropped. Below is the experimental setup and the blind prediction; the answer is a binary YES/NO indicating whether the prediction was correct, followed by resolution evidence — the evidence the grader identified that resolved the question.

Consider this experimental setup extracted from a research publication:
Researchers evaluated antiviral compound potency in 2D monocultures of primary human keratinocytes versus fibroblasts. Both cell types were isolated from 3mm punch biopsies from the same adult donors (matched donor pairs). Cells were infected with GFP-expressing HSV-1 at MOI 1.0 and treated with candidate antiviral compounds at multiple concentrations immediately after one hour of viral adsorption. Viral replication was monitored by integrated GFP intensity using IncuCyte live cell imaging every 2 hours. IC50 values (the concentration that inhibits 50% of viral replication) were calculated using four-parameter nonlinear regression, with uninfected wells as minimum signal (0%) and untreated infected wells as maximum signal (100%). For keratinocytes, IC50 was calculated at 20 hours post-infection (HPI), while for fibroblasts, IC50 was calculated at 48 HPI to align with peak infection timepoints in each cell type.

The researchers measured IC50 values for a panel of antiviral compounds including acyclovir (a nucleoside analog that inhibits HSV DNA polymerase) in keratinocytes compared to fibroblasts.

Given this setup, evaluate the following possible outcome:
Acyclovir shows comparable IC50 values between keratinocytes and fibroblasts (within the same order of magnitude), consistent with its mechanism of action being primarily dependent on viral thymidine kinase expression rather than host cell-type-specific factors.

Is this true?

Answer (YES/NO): NO